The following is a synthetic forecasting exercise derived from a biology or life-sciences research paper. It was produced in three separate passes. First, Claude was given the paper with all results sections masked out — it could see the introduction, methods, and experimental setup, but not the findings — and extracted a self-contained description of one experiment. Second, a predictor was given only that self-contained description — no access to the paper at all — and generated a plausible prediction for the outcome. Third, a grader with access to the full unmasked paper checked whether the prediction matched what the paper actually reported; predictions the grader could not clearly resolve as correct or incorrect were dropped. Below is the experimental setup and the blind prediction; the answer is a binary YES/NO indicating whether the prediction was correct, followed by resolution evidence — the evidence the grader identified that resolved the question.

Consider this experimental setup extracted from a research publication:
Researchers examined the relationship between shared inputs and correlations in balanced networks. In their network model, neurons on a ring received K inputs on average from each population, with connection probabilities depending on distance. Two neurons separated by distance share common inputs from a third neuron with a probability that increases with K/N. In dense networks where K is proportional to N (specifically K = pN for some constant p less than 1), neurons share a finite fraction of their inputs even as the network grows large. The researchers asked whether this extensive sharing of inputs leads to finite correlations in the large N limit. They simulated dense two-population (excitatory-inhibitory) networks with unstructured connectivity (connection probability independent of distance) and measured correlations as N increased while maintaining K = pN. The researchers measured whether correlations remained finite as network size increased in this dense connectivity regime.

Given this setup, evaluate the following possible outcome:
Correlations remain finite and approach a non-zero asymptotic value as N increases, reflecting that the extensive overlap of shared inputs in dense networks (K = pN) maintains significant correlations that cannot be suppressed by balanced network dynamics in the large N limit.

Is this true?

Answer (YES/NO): NO